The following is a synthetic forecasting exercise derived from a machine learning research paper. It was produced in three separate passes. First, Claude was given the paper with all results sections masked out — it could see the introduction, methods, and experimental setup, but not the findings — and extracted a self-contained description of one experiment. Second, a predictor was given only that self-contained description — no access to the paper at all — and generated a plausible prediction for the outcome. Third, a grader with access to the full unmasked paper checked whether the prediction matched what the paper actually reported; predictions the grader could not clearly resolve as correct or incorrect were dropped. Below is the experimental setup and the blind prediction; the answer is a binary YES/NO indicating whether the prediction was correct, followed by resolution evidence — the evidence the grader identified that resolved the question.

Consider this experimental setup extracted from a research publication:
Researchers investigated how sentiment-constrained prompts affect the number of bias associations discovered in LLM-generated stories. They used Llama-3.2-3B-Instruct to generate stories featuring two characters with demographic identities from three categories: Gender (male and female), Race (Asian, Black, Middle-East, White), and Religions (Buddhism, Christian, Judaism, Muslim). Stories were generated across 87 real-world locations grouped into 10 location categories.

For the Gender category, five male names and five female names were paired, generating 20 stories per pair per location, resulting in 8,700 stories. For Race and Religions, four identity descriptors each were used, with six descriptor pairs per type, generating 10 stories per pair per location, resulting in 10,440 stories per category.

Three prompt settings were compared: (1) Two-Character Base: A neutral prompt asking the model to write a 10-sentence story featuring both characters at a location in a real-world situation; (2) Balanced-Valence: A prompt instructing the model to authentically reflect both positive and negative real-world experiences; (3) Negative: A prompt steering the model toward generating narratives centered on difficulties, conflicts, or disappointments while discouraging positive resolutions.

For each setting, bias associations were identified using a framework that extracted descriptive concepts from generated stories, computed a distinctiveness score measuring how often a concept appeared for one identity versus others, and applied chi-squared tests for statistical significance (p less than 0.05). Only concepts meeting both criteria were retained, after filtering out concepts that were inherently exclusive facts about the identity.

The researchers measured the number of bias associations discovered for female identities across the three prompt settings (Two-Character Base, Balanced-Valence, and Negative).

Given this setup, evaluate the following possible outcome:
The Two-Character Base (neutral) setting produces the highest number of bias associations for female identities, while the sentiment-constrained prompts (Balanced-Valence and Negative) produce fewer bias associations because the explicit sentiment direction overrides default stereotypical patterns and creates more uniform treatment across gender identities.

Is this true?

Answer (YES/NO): NO